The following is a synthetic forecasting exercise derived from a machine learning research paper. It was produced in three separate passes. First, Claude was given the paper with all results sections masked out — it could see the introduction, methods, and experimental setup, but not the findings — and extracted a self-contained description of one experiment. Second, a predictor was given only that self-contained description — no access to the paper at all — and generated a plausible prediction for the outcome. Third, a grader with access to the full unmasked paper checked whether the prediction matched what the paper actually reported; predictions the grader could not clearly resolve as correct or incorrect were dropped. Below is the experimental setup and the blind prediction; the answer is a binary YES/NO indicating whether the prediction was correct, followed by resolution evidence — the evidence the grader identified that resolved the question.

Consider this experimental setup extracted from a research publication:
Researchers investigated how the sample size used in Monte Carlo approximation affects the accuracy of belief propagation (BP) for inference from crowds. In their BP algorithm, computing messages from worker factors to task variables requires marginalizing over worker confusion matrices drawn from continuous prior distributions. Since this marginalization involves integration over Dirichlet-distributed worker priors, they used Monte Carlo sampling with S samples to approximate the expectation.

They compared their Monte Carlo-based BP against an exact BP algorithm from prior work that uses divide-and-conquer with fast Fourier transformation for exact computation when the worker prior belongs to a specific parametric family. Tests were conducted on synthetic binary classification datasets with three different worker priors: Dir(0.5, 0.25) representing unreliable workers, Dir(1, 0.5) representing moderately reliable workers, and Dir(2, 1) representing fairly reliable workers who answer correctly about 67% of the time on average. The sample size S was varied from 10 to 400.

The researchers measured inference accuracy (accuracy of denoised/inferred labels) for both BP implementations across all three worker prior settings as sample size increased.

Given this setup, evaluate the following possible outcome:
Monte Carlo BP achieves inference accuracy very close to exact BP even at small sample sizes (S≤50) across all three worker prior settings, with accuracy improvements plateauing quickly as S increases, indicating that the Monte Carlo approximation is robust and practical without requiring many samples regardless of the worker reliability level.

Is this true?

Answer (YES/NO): NO